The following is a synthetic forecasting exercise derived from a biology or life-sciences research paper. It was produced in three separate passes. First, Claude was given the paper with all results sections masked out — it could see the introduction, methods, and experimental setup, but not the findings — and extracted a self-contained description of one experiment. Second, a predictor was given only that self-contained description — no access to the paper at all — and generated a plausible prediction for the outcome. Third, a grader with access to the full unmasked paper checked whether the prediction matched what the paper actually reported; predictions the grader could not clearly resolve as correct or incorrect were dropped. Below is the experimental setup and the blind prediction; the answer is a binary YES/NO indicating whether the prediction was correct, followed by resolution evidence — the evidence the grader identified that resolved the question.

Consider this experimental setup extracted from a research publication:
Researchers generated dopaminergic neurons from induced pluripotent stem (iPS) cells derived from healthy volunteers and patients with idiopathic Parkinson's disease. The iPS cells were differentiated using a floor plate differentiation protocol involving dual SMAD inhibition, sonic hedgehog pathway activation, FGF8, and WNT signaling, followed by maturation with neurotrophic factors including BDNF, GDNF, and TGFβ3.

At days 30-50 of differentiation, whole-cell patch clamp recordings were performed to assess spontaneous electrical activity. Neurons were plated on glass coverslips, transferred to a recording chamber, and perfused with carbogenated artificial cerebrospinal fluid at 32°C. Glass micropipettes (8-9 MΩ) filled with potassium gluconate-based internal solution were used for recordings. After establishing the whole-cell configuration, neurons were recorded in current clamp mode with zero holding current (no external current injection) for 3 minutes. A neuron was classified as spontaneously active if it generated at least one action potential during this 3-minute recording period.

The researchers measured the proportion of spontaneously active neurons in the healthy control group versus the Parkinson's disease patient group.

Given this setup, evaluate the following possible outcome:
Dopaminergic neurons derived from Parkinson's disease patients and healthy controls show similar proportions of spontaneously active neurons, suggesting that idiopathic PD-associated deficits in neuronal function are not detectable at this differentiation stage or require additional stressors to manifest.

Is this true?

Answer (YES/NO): YES